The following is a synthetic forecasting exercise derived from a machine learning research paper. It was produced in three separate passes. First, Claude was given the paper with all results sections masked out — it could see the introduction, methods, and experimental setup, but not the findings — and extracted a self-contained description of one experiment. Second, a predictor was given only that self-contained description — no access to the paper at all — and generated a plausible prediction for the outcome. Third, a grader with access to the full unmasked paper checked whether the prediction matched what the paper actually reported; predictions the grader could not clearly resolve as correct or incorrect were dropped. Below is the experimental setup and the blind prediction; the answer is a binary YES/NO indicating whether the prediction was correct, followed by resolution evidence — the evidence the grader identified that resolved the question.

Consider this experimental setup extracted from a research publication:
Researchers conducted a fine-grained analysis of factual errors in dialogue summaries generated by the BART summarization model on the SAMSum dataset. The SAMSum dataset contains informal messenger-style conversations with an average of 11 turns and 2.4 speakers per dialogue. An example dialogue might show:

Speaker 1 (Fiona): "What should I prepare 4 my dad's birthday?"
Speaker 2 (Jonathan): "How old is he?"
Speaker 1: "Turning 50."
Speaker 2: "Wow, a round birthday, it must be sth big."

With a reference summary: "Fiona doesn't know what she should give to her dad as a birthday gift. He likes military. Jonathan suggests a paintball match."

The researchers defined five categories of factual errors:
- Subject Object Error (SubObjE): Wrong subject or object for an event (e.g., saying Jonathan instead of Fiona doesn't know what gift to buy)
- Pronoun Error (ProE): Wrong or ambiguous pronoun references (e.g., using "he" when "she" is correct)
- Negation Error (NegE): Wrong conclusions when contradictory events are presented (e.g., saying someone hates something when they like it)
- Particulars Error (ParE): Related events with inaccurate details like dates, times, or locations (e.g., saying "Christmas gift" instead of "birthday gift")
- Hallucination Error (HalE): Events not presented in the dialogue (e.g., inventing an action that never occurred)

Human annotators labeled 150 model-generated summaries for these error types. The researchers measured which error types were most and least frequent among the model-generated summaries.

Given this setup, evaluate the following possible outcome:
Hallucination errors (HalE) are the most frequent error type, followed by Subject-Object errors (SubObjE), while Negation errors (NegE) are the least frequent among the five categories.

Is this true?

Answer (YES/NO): NO